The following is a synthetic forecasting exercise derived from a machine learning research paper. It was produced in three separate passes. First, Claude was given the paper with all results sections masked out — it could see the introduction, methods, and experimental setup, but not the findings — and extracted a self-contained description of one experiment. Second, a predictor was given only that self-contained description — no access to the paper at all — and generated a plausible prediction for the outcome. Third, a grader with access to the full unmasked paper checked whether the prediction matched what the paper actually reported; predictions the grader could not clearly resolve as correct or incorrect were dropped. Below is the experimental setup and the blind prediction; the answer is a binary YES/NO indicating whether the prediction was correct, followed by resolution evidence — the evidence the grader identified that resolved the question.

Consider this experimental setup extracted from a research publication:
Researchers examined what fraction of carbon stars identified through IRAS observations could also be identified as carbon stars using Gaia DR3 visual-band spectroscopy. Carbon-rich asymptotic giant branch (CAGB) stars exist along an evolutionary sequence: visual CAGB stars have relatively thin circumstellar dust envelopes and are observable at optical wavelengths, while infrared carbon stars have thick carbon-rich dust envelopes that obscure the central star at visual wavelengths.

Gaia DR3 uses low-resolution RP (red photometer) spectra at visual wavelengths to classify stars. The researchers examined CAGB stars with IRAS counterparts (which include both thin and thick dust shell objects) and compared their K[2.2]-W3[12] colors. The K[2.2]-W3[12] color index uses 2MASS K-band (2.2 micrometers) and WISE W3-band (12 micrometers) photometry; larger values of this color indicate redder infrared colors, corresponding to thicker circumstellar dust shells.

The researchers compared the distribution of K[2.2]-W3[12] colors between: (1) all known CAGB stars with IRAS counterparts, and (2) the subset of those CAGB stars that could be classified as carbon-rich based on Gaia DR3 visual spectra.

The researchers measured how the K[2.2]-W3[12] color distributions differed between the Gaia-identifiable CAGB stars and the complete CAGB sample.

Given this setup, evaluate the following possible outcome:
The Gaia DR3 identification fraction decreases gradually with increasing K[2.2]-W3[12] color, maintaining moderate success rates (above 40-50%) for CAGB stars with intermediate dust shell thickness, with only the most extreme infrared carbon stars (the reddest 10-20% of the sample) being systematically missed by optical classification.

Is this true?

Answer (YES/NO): NO